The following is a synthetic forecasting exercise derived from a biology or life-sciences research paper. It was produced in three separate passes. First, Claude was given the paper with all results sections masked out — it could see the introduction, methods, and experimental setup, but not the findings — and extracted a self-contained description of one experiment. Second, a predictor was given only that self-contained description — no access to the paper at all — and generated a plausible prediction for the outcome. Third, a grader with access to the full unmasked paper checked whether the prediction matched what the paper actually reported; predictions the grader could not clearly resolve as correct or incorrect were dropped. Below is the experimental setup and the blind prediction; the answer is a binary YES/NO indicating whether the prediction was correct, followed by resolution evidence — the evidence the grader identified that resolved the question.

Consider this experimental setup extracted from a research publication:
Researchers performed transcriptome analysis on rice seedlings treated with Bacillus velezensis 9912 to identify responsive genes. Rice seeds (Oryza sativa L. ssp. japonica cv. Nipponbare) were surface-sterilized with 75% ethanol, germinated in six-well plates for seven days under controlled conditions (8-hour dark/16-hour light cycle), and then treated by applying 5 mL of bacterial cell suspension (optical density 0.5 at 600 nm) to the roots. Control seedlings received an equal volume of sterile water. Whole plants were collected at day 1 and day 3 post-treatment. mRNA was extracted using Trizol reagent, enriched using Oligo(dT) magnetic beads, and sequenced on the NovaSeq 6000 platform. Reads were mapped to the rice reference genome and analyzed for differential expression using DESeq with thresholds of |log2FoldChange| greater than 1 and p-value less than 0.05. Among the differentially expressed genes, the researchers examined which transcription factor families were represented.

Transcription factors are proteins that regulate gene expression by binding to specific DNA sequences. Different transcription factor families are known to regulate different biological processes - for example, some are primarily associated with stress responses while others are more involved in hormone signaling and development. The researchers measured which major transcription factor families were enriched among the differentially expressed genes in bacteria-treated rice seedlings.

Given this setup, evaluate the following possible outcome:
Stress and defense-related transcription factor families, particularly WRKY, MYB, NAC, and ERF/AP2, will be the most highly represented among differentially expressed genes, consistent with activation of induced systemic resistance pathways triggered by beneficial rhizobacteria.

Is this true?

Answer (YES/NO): NO